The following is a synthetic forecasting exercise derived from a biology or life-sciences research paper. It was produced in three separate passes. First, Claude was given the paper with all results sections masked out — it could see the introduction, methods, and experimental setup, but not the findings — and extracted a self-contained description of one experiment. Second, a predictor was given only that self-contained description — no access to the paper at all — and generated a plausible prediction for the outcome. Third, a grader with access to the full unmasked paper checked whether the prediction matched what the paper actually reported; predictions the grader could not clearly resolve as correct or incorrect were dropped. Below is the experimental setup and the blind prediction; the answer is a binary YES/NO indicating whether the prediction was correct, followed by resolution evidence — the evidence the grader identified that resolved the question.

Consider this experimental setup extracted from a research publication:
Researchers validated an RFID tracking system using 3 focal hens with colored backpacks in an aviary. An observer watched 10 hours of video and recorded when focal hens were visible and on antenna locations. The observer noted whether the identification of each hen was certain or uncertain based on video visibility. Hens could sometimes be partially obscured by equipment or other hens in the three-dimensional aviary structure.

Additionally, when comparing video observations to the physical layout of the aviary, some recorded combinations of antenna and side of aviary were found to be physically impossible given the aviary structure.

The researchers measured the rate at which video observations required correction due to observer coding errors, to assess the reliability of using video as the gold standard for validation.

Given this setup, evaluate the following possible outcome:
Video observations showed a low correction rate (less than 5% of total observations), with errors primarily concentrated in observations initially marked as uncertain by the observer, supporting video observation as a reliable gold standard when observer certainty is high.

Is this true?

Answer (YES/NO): NO